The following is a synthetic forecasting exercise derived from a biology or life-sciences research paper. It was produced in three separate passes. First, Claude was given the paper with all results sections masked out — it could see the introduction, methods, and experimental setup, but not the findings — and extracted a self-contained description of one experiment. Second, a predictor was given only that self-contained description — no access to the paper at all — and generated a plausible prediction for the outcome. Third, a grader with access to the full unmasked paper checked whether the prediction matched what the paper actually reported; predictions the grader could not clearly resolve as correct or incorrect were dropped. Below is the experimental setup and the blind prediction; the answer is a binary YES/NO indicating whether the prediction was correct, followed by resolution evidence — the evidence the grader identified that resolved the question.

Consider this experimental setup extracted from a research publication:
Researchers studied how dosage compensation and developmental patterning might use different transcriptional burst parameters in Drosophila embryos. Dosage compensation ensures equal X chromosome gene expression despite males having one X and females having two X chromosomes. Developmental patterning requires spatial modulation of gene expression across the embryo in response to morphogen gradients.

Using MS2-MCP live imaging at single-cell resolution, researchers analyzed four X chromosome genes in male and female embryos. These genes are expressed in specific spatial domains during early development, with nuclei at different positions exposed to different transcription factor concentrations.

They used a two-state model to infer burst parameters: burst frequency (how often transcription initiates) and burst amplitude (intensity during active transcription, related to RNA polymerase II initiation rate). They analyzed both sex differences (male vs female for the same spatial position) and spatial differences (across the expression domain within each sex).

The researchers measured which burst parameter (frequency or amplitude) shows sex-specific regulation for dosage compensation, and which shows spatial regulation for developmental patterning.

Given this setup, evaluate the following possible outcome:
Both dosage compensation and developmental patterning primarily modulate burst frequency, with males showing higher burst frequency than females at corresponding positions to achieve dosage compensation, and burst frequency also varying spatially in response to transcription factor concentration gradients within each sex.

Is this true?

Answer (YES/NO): NO